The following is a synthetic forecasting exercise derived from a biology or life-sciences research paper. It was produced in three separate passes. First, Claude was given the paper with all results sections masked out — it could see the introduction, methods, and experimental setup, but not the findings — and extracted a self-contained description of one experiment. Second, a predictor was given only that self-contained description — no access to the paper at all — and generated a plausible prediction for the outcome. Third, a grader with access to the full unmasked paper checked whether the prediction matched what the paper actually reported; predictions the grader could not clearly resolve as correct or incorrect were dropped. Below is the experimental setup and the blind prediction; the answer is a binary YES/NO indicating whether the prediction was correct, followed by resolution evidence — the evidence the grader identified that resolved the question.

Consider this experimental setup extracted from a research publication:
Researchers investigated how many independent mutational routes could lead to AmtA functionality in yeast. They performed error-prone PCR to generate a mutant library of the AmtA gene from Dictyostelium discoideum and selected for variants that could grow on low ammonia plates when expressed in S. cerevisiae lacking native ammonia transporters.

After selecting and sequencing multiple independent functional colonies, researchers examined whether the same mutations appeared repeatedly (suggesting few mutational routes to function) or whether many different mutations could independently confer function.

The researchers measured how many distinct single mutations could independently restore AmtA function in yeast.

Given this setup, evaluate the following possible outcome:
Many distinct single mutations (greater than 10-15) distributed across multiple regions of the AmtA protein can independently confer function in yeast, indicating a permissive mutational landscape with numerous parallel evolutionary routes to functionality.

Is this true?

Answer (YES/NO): NO